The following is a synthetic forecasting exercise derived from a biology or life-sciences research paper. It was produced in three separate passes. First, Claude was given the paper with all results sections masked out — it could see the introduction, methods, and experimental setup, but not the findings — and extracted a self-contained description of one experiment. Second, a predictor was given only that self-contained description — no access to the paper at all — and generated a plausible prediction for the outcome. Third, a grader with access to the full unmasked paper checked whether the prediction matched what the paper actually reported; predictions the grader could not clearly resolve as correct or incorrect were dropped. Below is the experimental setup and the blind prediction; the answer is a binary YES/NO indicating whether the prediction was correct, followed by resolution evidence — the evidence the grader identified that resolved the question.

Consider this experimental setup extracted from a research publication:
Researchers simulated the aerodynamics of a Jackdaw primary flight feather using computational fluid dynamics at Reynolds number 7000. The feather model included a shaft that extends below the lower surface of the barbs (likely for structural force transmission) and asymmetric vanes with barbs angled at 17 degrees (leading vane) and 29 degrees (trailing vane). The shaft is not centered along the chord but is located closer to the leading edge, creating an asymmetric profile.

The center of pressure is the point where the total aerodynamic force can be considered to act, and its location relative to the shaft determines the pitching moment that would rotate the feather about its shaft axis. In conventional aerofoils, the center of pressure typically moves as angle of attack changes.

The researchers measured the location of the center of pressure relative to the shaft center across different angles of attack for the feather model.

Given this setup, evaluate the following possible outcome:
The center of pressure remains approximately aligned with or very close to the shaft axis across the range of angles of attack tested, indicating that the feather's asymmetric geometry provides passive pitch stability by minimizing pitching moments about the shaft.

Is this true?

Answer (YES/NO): NO